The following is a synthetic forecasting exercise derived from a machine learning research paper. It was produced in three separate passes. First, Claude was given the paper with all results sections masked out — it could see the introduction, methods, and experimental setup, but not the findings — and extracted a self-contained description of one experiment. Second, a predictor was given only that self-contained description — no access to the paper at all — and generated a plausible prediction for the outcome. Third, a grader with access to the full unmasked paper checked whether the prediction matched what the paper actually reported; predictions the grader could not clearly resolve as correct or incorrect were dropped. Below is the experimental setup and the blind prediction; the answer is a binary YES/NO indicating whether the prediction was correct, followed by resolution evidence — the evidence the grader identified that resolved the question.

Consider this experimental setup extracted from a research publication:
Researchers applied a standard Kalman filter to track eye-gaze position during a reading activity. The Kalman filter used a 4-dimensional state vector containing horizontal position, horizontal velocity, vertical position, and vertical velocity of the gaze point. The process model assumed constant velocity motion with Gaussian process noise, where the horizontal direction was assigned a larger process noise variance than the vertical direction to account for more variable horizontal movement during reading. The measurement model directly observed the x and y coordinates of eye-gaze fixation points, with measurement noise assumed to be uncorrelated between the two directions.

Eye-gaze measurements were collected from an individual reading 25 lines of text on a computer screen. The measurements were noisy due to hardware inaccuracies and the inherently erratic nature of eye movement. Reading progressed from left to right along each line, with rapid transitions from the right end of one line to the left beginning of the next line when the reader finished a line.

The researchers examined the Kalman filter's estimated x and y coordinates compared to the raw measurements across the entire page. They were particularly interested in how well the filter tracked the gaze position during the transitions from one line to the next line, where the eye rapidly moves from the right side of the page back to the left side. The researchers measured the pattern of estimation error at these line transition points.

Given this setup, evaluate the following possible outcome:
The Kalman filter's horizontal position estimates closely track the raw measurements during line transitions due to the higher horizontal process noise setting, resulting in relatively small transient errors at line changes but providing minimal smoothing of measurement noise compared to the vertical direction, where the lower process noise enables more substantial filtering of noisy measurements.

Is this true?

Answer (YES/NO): NO